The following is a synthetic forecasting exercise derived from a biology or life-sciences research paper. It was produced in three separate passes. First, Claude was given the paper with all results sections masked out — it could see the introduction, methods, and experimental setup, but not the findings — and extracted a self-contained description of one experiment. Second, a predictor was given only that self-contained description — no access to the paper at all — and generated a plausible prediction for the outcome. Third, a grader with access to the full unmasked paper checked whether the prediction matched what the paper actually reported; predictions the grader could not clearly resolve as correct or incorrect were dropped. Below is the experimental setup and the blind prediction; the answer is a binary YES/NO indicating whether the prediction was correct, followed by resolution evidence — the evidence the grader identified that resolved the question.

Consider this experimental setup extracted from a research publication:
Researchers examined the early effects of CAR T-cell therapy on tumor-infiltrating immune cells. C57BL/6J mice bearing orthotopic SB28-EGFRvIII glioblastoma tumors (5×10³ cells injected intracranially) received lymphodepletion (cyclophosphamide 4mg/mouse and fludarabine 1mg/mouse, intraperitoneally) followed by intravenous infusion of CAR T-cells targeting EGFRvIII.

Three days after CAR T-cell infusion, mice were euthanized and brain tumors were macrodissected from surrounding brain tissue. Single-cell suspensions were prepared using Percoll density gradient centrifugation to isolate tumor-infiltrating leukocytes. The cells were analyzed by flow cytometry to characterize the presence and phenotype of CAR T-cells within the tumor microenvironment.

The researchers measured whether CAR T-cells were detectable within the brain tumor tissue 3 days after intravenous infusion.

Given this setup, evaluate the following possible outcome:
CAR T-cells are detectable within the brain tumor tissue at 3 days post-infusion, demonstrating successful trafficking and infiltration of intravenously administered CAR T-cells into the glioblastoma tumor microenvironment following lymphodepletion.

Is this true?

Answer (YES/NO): YES